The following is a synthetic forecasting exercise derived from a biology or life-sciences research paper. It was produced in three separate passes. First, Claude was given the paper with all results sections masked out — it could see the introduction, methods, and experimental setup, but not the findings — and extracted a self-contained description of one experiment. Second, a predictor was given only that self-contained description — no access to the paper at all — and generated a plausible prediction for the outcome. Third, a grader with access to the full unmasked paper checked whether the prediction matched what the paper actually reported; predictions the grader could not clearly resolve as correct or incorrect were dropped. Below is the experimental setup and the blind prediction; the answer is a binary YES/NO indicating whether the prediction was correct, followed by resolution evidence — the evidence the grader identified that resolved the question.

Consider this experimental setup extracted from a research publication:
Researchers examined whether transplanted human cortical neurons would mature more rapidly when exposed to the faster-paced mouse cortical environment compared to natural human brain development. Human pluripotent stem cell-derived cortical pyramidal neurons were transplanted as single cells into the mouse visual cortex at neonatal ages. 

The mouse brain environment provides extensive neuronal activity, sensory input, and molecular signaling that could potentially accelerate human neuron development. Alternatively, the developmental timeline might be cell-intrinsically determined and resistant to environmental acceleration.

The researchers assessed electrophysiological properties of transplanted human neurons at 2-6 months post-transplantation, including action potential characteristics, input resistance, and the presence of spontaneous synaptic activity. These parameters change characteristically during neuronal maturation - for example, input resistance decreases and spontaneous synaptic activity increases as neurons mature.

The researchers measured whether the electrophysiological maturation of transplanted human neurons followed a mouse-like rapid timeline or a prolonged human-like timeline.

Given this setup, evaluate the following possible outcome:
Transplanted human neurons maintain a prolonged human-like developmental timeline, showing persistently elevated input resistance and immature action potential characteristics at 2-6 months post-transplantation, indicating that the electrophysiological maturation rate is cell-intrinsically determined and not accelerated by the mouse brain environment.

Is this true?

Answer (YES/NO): YES